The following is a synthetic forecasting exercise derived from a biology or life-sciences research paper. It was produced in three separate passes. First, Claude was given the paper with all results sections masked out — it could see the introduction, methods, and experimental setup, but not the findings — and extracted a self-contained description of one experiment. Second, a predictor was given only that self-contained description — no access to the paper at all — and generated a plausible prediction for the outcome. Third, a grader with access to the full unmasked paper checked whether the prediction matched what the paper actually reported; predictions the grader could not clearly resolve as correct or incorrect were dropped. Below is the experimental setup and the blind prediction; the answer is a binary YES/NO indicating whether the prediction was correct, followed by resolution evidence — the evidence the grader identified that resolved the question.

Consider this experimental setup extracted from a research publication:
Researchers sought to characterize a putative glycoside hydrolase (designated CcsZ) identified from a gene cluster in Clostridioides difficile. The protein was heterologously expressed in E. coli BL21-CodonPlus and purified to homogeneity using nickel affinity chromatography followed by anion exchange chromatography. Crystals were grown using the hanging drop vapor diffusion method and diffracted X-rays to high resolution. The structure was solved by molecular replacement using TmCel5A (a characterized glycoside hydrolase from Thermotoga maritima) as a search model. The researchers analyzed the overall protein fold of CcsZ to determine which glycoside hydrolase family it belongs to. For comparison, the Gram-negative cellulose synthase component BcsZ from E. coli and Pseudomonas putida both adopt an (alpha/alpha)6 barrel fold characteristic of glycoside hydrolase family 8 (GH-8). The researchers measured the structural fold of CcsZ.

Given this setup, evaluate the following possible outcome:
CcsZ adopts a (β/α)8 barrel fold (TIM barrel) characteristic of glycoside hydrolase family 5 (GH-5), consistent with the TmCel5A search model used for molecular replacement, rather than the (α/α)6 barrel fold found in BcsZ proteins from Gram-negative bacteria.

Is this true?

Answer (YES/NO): YES